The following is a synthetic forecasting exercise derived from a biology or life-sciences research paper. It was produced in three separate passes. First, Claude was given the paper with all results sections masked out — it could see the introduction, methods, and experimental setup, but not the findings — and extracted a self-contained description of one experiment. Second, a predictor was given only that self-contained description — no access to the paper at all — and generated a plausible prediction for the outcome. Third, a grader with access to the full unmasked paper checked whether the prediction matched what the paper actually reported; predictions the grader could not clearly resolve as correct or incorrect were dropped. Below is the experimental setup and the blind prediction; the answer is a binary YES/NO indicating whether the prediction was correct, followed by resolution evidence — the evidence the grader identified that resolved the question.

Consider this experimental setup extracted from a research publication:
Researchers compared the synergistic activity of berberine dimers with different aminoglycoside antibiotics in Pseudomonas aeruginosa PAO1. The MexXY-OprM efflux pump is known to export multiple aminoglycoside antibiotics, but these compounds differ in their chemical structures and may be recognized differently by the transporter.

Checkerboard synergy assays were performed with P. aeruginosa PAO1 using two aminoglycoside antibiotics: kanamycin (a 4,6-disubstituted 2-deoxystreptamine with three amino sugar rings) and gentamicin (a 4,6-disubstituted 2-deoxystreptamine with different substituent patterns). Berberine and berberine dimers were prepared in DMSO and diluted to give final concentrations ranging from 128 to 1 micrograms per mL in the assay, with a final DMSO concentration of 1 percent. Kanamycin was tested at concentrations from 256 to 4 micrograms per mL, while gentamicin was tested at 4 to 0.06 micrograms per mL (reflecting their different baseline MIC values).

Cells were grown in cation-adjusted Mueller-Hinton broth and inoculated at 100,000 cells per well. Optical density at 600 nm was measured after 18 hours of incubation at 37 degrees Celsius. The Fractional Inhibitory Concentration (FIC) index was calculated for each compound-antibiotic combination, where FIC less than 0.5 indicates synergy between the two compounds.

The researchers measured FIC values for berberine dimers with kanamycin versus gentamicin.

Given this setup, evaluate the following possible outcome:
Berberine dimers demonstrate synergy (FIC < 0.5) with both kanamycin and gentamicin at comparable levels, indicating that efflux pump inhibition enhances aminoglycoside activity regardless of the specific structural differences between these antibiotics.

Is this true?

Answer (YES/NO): NO